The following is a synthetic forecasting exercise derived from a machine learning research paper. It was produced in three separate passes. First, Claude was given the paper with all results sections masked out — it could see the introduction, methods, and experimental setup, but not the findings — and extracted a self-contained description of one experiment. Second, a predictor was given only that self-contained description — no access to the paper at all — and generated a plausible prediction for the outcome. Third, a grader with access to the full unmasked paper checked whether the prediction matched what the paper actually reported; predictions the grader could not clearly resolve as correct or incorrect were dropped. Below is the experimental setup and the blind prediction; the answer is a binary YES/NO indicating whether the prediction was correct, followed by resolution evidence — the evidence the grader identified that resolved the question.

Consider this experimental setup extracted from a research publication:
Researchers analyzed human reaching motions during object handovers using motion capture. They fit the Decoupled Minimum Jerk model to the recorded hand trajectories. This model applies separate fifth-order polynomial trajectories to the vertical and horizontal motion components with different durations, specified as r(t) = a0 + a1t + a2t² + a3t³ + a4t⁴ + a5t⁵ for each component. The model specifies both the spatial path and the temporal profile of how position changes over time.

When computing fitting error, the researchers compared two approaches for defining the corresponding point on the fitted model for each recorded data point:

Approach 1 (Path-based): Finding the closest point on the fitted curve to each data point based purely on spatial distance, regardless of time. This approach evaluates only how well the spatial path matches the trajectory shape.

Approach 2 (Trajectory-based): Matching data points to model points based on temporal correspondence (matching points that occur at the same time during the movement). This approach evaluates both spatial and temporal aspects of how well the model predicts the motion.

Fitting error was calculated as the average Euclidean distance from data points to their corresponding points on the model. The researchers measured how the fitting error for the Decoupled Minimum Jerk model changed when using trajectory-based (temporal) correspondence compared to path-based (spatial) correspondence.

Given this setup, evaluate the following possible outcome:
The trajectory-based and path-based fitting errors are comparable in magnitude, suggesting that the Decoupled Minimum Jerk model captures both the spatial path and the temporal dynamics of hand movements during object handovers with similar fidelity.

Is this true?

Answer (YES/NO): NO